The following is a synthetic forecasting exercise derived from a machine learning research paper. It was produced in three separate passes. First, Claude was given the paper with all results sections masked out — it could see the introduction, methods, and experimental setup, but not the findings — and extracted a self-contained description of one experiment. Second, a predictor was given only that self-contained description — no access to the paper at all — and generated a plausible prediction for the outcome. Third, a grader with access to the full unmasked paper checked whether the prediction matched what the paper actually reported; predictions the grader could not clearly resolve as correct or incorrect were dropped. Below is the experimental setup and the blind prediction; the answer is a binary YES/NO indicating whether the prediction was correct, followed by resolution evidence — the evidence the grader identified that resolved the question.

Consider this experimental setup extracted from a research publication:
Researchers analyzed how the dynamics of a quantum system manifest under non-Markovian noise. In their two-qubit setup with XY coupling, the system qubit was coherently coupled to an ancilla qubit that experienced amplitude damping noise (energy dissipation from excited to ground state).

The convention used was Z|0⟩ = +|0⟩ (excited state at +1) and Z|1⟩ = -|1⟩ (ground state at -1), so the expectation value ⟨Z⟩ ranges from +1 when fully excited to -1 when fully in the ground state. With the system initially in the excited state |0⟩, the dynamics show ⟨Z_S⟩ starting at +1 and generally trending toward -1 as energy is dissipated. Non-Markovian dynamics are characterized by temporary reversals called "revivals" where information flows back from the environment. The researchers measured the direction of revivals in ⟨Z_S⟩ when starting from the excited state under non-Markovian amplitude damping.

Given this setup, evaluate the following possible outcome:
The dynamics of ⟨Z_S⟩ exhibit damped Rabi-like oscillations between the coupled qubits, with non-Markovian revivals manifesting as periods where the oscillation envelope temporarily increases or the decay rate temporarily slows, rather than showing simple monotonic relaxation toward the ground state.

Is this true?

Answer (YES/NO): NO